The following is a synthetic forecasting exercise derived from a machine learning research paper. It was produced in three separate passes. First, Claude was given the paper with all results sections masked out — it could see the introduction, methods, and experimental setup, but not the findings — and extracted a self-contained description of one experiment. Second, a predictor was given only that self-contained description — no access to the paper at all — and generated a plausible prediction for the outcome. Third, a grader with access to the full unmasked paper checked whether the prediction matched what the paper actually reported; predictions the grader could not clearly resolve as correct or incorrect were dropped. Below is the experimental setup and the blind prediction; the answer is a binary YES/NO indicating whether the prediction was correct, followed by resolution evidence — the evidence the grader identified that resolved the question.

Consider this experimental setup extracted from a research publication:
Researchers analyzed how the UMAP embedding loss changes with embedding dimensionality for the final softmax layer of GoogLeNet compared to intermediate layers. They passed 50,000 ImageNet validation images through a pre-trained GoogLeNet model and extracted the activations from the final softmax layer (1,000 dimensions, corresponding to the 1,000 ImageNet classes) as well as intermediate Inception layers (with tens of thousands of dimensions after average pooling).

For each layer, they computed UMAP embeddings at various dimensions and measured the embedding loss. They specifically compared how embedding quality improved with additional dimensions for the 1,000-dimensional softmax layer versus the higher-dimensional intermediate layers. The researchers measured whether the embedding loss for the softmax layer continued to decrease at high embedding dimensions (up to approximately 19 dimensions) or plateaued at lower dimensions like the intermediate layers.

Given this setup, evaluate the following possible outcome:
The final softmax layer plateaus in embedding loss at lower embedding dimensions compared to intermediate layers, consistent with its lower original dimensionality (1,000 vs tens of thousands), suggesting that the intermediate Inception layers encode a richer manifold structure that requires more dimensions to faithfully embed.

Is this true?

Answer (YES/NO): NO